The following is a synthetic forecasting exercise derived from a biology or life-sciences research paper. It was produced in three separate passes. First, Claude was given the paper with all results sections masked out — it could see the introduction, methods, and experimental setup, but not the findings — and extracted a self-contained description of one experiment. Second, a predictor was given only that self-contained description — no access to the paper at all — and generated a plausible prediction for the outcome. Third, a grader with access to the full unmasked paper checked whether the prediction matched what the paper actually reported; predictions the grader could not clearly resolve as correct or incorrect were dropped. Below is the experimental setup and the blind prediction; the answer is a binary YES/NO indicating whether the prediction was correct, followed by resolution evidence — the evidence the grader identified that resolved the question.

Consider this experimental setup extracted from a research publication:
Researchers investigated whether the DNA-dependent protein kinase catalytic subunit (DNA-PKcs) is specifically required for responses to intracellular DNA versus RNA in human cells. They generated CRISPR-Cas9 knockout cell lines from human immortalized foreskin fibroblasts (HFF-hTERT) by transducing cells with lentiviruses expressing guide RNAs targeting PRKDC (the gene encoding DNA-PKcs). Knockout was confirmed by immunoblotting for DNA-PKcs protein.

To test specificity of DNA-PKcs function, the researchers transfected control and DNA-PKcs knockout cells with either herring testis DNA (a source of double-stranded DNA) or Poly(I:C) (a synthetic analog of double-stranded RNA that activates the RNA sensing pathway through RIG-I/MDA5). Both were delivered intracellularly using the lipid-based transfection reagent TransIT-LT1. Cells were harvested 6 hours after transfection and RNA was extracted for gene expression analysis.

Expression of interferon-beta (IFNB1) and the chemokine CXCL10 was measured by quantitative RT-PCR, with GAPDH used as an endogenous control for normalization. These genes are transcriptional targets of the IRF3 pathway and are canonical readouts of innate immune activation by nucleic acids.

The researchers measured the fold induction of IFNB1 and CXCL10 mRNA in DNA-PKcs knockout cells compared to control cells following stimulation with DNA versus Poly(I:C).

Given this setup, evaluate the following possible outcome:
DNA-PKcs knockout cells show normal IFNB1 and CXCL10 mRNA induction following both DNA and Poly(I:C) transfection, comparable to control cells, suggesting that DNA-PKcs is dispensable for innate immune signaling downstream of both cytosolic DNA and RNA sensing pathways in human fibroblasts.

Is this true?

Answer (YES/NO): NO